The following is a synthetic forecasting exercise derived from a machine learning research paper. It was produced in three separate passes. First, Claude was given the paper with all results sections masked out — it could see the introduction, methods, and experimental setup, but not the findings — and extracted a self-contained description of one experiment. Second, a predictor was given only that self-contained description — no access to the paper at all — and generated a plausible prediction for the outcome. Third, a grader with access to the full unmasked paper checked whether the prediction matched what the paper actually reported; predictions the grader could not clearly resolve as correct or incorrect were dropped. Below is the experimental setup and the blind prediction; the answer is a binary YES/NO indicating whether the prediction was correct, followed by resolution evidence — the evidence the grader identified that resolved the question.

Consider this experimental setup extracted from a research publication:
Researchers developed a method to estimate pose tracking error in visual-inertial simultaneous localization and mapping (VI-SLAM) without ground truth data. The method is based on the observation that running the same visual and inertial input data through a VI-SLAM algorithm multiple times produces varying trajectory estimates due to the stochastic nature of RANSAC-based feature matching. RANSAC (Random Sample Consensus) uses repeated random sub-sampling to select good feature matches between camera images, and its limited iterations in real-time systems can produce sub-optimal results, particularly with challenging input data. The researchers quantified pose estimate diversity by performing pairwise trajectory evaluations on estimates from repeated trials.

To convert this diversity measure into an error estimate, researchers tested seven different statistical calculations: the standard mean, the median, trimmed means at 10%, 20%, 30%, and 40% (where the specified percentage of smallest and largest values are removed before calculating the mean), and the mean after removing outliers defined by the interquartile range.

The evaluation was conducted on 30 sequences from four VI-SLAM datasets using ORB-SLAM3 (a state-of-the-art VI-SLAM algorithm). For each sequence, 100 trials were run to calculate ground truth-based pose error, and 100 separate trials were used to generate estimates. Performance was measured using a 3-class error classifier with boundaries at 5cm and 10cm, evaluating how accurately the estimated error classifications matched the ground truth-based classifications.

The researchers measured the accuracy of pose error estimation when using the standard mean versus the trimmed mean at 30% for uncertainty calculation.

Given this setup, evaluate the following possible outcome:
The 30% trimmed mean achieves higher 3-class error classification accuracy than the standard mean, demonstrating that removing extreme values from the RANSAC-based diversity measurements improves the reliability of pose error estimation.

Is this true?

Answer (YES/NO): YES